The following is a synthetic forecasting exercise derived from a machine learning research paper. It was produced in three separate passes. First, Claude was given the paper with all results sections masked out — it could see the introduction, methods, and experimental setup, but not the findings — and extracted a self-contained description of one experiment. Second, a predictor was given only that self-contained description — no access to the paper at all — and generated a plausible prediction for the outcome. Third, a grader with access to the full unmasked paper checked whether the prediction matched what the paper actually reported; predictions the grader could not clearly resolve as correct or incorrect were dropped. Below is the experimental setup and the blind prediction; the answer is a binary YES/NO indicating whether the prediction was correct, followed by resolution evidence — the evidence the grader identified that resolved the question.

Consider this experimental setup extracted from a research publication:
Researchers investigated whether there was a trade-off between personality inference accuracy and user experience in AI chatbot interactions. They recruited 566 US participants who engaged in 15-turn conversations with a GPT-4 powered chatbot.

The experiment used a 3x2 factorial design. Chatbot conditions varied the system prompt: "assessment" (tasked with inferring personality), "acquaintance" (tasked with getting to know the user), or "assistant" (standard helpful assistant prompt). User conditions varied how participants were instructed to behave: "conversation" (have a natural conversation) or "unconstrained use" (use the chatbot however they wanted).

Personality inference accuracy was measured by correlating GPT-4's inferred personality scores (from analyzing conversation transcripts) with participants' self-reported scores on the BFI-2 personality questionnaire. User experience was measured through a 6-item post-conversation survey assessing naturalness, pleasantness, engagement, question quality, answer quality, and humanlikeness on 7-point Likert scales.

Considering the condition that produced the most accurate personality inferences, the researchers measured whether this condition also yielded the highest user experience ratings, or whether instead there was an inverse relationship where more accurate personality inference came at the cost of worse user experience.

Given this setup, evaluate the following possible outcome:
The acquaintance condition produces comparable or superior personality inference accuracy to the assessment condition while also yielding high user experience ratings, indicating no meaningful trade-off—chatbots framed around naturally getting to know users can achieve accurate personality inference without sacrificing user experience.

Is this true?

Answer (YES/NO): NO